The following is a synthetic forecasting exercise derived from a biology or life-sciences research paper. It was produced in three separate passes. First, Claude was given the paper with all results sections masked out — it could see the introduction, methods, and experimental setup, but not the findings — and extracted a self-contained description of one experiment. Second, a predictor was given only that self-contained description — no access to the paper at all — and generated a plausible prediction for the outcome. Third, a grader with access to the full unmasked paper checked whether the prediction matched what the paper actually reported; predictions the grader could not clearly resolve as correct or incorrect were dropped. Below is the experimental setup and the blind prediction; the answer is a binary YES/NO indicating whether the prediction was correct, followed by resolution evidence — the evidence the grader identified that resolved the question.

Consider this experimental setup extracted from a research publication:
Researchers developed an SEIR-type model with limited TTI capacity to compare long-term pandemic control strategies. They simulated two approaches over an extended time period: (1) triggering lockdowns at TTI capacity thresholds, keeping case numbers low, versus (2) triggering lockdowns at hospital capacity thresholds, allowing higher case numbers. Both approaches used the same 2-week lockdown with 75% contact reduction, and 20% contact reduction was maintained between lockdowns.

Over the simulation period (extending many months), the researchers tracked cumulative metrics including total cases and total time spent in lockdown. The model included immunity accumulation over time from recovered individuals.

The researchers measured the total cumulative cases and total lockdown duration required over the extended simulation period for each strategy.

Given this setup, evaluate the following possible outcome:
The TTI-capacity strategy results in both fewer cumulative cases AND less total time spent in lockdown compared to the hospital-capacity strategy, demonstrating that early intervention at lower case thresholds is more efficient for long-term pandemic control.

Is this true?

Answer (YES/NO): YES